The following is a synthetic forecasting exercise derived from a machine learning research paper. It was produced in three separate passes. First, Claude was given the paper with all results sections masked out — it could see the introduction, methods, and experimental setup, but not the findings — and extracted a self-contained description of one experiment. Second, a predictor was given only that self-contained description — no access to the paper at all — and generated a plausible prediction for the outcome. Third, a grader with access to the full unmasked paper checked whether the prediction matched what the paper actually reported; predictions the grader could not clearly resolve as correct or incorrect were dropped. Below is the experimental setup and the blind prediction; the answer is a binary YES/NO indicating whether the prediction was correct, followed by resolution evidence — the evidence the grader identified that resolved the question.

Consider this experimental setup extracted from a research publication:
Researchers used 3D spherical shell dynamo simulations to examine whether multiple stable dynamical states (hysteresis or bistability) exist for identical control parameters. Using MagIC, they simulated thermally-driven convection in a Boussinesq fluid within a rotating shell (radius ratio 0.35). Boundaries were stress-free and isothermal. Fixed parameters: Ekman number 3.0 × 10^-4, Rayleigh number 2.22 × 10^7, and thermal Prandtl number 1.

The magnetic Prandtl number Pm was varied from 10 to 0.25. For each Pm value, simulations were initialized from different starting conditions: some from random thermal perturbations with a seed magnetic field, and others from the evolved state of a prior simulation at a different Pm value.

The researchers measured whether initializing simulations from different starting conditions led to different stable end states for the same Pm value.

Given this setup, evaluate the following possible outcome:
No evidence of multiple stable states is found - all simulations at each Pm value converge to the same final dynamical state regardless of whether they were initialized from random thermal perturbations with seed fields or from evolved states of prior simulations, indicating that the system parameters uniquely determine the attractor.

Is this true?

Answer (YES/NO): YES